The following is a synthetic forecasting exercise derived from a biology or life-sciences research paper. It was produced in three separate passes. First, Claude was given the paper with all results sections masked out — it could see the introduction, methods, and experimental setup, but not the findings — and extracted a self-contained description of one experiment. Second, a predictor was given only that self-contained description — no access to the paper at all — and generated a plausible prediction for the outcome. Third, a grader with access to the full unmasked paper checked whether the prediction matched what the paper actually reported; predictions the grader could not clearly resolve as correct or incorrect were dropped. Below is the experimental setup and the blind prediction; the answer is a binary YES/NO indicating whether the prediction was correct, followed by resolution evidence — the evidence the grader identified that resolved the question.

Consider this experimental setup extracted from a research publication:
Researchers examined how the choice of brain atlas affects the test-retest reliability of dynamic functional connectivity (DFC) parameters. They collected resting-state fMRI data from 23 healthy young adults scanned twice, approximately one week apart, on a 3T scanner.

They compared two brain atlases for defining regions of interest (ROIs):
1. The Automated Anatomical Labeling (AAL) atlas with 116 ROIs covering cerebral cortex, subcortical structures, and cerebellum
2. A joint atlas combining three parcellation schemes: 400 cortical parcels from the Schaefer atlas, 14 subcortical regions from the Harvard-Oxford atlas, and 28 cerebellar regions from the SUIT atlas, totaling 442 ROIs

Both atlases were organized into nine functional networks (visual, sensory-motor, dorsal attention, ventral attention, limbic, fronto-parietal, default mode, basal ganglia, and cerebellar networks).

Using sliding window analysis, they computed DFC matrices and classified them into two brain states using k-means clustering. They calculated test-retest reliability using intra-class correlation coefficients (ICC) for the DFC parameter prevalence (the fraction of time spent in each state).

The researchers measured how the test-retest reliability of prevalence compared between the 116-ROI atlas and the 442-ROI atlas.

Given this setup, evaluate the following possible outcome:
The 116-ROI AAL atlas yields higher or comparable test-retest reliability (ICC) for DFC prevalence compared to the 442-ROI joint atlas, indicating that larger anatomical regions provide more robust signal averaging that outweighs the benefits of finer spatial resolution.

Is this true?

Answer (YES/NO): YES